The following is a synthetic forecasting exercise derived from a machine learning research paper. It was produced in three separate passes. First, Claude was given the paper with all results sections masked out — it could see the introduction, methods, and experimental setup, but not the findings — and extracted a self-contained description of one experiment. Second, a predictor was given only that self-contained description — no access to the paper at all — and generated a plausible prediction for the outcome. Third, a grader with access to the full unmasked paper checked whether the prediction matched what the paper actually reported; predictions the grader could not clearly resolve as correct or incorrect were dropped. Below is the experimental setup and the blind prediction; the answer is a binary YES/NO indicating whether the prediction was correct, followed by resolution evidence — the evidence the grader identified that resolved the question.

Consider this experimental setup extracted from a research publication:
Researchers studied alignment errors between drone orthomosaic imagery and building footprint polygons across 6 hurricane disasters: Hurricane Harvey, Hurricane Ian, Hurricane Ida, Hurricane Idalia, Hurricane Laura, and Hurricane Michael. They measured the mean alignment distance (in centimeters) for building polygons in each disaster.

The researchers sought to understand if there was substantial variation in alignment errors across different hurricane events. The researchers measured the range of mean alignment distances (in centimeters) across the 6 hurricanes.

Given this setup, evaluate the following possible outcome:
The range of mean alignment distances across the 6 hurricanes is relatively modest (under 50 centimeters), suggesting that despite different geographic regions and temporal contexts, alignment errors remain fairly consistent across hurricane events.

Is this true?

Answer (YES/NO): NO